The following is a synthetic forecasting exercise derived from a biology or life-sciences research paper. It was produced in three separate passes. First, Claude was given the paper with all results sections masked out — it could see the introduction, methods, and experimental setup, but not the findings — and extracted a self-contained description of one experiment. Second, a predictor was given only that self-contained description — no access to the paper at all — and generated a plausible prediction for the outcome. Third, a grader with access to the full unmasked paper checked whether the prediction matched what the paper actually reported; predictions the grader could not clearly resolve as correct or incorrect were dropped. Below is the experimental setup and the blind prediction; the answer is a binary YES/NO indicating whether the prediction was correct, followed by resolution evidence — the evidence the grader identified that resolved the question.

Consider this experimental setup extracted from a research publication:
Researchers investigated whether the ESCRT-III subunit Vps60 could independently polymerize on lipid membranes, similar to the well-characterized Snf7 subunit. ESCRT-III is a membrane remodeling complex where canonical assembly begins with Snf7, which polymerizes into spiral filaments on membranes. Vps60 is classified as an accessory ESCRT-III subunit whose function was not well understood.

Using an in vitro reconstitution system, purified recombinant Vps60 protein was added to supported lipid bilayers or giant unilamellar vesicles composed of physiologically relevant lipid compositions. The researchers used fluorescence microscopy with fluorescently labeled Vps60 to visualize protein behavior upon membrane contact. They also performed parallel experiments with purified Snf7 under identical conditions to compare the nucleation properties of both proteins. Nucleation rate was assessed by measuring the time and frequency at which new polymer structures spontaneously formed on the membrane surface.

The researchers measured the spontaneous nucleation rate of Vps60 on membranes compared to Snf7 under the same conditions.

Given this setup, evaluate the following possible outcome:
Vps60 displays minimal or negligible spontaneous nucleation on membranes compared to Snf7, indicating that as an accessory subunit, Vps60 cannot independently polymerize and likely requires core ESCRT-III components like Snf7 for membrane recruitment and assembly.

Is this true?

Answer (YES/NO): NO